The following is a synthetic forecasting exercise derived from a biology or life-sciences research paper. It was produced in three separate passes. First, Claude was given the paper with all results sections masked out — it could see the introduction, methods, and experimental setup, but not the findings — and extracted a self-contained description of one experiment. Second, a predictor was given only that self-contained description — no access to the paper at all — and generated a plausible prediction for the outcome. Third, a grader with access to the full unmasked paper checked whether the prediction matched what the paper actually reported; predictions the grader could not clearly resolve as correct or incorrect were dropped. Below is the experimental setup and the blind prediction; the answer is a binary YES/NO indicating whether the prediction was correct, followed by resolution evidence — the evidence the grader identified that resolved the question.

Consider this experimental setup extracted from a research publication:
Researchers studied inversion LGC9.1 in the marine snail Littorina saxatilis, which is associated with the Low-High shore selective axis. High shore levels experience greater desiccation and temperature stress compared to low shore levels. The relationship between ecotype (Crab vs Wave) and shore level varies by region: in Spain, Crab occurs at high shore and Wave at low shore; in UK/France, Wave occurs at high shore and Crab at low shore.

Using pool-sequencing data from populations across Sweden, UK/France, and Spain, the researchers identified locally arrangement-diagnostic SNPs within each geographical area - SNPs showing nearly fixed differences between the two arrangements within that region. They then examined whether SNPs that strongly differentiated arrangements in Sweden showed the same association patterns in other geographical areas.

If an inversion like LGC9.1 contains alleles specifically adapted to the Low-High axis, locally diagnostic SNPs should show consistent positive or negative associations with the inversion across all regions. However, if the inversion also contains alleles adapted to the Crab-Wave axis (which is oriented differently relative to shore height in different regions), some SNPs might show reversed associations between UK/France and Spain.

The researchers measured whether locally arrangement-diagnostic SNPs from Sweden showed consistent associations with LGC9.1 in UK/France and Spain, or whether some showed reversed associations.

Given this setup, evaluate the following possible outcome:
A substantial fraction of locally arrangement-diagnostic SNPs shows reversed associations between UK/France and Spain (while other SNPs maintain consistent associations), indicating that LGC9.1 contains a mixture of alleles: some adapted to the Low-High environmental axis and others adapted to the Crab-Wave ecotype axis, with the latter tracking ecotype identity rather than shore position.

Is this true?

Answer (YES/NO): NO